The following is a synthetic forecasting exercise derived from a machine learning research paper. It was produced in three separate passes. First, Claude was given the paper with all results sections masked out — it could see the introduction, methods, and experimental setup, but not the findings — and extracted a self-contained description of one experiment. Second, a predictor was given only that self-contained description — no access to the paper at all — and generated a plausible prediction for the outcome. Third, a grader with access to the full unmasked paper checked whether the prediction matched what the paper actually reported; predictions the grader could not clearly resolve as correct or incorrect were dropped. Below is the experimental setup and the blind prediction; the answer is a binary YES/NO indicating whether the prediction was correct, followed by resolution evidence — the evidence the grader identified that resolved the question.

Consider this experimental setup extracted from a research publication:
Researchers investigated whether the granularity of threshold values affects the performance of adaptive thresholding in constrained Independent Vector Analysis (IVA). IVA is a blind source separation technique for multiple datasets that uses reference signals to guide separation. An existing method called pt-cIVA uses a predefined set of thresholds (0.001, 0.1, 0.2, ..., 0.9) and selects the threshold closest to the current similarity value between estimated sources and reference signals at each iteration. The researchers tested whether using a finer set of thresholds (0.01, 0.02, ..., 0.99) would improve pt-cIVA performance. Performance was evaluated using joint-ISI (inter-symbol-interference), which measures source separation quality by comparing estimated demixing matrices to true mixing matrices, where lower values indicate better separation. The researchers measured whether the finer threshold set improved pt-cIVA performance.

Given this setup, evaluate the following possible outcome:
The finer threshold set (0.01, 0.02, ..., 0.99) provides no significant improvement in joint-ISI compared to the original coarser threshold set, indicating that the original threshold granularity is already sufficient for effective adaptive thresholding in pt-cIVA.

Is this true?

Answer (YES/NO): YES